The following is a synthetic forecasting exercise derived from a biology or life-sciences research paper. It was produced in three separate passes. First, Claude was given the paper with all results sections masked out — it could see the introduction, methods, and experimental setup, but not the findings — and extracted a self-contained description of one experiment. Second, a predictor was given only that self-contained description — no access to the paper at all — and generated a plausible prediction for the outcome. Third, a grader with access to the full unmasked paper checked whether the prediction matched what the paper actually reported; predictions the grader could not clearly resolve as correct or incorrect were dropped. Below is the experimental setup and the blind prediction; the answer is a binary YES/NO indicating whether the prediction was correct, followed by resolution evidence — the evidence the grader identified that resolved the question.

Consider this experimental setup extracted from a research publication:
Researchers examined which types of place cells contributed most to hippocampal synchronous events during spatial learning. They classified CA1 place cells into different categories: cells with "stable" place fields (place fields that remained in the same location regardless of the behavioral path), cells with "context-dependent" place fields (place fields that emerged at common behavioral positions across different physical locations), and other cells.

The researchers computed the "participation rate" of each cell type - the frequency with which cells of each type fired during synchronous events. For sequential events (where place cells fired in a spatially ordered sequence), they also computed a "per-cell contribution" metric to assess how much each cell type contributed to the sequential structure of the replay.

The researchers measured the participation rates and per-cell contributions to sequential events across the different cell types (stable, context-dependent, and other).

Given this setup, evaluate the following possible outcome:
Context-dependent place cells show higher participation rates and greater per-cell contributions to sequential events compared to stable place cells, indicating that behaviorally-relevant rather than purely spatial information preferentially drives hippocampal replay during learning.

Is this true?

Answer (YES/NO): NO